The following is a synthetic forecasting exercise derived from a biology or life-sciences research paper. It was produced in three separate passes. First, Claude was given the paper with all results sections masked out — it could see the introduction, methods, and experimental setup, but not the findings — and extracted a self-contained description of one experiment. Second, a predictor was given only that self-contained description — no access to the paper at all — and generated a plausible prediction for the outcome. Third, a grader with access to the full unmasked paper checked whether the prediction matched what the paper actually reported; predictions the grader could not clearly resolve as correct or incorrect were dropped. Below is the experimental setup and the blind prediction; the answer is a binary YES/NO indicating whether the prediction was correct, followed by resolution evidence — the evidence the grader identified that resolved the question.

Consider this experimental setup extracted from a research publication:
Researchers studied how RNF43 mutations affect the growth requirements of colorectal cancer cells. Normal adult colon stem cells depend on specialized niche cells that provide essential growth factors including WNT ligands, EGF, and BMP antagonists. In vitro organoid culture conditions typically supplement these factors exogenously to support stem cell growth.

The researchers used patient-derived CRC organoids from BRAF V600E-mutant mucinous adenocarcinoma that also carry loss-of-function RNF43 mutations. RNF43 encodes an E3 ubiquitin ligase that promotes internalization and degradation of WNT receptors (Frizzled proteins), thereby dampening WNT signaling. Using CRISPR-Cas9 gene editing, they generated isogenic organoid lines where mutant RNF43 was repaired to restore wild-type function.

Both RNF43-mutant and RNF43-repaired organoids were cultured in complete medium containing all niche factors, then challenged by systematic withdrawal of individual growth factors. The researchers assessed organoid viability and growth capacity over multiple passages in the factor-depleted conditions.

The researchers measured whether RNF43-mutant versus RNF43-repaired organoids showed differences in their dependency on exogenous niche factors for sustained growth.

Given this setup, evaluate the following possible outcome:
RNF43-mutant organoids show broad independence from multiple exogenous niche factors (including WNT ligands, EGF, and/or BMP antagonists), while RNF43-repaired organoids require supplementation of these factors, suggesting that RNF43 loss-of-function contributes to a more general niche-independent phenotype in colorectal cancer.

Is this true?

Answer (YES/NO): YES